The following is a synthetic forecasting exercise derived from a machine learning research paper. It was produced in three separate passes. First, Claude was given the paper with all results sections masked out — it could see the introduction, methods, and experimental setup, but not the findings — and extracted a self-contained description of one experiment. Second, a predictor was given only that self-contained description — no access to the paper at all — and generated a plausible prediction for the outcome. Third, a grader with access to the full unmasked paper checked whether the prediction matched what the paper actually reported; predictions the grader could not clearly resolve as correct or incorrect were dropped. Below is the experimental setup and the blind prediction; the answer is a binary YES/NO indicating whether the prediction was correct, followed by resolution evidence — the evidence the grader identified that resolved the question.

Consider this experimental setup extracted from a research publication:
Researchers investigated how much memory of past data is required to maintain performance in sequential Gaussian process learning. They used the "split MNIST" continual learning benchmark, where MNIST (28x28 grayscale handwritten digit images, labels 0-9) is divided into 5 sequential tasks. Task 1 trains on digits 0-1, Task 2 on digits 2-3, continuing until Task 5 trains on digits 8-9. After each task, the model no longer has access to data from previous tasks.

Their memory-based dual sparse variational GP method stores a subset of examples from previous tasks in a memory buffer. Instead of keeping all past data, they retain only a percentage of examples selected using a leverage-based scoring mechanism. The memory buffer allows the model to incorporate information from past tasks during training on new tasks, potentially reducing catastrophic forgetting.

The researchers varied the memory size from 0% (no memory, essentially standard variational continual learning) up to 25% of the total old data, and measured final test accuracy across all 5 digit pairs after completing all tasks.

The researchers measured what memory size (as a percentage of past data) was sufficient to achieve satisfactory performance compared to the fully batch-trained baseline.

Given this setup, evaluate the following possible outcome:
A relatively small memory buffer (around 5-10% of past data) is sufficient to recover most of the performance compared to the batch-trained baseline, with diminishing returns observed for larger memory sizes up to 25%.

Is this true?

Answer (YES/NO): YES